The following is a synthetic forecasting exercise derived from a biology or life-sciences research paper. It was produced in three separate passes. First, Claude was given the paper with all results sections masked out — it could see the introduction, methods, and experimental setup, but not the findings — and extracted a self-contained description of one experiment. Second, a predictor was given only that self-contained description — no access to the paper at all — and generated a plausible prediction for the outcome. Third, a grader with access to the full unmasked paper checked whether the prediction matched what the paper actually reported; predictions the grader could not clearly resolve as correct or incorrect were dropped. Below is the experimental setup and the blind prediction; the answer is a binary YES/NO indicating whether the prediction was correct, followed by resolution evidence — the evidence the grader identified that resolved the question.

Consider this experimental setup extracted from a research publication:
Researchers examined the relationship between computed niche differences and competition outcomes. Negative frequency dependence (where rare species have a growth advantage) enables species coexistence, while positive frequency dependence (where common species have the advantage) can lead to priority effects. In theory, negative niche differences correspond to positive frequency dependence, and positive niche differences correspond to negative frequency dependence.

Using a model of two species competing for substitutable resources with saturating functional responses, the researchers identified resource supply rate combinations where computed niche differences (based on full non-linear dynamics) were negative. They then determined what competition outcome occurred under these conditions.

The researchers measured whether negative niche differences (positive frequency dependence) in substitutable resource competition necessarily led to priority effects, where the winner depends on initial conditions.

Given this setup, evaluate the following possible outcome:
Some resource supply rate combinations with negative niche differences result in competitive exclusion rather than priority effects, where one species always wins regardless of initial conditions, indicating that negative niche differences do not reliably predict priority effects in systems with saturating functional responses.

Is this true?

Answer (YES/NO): YES